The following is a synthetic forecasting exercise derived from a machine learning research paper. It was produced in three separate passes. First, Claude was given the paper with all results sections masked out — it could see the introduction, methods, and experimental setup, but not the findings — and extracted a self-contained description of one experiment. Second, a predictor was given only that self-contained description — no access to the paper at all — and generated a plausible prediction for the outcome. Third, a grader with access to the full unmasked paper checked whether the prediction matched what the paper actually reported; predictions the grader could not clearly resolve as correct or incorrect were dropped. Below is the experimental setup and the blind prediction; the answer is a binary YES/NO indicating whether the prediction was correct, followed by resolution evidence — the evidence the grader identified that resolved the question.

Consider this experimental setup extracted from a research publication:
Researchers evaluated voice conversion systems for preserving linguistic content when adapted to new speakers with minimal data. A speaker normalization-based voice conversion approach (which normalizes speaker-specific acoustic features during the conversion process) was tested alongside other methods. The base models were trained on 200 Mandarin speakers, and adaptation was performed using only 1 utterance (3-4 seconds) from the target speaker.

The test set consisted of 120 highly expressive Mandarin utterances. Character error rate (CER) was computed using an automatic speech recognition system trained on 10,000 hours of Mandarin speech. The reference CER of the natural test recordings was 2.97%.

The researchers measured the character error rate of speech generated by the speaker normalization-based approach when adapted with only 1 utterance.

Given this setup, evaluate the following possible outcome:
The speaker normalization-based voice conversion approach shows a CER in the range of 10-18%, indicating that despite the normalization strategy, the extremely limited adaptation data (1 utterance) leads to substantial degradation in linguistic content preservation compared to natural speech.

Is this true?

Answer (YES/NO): NO